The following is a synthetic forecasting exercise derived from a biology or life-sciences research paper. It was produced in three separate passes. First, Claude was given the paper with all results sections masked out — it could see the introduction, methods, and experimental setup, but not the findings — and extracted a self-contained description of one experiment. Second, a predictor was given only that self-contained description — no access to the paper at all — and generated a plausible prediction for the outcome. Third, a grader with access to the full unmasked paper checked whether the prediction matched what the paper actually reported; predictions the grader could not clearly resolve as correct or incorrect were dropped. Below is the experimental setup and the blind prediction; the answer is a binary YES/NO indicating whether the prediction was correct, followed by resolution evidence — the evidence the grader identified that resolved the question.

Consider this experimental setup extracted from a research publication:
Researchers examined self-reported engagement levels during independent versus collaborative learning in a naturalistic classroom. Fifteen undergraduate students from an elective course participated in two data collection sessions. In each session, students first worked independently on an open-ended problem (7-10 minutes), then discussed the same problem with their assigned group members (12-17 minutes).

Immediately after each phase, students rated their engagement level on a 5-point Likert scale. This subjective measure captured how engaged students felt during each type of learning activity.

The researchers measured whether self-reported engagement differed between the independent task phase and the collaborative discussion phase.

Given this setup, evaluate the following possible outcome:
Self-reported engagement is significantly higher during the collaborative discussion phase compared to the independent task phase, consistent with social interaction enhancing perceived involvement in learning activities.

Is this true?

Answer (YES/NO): NO